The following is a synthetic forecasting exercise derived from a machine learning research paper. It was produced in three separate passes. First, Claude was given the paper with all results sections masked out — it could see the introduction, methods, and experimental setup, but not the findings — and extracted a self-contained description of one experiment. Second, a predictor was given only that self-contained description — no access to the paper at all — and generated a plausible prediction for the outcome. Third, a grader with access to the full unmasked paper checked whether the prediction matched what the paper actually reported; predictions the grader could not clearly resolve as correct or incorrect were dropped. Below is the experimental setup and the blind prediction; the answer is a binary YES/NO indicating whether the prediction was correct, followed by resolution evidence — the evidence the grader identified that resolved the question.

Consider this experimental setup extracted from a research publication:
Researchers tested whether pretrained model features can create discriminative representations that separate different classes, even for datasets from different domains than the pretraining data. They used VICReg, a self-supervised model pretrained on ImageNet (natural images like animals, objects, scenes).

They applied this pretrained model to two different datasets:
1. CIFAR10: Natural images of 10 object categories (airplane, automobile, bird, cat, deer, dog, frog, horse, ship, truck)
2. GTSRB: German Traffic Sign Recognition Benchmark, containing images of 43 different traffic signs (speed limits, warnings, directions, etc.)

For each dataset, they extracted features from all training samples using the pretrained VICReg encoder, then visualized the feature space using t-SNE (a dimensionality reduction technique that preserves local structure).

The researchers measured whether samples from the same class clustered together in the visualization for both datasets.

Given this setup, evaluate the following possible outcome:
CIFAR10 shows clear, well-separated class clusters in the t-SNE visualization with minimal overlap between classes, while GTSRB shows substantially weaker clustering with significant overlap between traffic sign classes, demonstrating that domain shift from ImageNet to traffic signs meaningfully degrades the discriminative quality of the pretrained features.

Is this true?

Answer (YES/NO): NO